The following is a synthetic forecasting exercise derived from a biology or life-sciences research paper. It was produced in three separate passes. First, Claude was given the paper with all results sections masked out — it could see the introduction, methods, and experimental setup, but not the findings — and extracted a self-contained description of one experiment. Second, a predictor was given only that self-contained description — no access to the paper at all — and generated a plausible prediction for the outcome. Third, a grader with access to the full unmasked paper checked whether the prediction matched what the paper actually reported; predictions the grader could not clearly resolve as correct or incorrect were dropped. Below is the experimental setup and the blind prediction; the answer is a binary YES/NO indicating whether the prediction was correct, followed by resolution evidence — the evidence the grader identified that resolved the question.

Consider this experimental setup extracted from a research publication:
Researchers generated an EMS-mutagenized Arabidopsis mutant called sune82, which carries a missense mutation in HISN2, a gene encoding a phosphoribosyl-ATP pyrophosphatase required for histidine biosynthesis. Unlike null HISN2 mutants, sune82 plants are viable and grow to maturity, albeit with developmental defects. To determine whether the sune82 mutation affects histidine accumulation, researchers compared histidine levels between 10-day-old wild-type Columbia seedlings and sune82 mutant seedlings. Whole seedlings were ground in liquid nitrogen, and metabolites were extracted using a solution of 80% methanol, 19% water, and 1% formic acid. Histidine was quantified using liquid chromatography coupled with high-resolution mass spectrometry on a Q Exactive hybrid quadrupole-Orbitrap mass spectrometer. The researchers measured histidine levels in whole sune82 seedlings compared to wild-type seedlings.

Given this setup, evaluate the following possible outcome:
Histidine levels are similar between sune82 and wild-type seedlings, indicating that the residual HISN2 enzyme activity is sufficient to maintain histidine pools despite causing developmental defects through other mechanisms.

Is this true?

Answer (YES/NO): NO